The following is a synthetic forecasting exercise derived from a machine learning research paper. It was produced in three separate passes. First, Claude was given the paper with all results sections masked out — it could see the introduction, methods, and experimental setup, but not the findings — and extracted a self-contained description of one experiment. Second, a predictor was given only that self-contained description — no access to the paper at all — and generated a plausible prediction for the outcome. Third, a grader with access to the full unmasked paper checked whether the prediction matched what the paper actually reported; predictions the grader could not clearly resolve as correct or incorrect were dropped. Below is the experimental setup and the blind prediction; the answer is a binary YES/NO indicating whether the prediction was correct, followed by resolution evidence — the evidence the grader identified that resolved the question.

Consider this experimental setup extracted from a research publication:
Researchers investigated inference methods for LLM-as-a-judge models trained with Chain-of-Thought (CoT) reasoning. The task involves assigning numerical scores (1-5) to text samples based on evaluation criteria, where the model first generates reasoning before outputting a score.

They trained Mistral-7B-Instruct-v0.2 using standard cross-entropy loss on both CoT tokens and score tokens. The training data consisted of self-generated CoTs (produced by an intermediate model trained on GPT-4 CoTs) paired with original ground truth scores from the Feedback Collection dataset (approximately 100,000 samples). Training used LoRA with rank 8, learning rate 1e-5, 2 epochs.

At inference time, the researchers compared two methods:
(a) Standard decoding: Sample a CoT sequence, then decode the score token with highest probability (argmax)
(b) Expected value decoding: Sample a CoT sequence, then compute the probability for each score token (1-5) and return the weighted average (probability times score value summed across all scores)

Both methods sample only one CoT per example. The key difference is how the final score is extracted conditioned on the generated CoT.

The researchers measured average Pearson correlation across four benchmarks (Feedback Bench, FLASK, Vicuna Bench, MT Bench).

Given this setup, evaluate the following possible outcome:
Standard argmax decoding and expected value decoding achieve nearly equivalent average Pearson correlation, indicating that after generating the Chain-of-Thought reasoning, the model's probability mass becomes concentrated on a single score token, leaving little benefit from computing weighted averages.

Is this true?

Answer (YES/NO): NO